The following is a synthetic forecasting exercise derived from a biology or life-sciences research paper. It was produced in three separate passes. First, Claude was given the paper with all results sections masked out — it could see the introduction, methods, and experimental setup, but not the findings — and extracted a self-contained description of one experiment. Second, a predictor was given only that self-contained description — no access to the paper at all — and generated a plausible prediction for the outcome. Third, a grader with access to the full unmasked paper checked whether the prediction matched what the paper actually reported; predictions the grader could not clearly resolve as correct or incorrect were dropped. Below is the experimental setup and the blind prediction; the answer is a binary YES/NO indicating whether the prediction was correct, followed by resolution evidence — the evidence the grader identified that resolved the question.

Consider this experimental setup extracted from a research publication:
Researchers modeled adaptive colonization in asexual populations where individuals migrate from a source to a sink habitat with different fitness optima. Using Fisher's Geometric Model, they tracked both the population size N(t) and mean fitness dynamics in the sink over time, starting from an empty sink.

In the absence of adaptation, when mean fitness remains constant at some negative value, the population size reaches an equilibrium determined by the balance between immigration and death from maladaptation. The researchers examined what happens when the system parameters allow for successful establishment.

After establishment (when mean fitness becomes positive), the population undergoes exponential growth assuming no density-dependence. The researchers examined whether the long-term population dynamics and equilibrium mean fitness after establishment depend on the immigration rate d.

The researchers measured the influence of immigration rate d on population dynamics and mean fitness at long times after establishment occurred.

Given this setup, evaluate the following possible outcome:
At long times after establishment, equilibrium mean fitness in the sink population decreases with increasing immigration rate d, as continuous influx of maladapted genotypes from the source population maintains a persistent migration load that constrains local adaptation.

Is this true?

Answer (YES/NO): NO